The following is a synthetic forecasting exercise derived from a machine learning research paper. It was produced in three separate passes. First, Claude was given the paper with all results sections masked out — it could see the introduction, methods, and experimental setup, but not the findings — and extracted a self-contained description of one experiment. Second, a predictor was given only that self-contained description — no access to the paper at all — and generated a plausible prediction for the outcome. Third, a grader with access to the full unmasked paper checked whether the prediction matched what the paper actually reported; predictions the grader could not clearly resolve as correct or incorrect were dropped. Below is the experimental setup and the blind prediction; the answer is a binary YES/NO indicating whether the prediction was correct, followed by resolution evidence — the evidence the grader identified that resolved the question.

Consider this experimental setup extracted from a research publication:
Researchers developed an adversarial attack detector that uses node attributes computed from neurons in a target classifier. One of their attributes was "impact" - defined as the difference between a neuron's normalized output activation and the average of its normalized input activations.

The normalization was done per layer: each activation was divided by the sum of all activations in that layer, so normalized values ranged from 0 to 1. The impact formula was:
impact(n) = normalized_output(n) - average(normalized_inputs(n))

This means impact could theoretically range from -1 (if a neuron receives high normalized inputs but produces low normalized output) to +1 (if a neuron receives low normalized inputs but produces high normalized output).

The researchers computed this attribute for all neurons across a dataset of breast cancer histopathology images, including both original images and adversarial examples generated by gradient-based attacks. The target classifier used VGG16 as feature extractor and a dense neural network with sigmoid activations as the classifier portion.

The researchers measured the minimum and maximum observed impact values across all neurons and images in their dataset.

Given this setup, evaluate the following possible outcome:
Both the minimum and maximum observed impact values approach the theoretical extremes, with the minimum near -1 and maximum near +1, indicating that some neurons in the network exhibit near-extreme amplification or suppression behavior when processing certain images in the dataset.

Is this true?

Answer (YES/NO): NO